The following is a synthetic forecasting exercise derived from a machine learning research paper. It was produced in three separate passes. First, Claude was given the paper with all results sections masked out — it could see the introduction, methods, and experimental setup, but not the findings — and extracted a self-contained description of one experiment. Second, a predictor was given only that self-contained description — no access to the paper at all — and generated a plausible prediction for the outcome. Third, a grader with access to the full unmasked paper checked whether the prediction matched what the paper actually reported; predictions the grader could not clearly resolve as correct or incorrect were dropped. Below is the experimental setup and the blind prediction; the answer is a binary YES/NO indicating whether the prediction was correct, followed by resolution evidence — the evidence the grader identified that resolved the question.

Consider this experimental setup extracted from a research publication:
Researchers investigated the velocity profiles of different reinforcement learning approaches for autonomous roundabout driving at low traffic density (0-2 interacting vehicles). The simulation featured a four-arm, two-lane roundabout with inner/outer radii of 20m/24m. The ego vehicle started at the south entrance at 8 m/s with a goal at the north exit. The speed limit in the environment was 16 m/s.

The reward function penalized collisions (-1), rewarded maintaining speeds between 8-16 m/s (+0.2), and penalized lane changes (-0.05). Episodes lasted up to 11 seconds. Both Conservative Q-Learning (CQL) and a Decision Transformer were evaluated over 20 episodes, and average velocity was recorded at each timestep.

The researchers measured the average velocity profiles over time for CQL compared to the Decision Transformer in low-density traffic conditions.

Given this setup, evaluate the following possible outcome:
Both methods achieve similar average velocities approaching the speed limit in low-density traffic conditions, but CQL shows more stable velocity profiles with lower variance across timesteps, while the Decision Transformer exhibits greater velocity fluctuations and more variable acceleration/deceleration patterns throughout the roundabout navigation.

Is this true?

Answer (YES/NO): NO